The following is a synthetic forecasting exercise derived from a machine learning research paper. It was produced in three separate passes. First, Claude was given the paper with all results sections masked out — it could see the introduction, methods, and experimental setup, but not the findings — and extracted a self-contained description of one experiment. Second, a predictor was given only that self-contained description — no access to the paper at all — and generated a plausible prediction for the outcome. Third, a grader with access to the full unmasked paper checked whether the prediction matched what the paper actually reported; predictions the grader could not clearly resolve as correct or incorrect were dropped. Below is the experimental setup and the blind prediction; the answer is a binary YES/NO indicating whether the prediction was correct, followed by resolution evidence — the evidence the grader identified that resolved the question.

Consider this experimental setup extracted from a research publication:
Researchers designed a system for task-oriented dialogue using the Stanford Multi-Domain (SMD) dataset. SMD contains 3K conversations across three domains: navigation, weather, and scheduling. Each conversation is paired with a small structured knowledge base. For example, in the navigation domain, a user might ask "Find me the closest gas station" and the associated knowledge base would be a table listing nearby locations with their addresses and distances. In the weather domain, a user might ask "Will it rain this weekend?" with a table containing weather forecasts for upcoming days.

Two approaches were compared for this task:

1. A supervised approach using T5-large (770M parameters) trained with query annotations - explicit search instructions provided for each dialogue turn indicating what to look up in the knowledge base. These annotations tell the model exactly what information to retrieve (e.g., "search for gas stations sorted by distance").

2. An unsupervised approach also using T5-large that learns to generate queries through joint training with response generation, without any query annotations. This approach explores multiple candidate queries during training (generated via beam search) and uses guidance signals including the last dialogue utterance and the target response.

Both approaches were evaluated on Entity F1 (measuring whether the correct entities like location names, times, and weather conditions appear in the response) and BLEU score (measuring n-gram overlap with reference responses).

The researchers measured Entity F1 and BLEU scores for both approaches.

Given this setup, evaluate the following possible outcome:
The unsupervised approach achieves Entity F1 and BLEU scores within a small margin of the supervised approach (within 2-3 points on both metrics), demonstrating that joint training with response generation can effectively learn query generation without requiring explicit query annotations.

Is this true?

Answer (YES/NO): YES